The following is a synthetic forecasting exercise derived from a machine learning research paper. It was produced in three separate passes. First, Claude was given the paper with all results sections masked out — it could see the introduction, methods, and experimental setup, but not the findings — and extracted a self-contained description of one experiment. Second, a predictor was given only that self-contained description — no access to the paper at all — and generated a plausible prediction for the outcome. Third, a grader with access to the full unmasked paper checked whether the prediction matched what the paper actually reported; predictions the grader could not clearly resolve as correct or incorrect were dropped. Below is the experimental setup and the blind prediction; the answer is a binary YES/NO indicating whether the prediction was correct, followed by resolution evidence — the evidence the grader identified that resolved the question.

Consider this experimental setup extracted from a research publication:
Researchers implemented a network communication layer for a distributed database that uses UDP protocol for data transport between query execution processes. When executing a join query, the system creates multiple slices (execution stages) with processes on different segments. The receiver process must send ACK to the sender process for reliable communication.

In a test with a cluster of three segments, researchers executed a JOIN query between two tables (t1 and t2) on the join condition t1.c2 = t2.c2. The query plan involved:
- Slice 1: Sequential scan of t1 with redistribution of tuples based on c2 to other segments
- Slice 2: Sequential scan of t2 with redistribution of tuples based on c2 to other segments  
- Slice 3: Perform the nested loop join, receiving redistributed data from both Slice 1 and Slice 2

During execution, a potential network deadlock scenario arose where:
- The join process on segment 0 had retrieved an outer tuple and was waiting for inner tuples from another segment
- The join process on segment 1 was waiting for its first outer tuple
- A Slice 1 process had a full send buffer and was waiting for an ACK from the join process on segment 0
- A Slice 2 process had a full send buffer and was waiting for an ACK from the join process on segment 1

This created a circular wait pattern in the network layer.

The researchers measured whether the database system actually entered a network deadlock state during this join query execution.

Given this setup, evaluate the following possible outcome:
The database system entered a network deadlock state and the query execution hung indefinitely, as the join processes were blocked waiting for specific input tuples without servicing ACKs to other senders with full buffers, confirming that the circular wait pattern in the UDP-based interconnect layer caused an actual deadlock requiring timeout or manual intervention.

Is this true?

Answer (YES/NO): NO